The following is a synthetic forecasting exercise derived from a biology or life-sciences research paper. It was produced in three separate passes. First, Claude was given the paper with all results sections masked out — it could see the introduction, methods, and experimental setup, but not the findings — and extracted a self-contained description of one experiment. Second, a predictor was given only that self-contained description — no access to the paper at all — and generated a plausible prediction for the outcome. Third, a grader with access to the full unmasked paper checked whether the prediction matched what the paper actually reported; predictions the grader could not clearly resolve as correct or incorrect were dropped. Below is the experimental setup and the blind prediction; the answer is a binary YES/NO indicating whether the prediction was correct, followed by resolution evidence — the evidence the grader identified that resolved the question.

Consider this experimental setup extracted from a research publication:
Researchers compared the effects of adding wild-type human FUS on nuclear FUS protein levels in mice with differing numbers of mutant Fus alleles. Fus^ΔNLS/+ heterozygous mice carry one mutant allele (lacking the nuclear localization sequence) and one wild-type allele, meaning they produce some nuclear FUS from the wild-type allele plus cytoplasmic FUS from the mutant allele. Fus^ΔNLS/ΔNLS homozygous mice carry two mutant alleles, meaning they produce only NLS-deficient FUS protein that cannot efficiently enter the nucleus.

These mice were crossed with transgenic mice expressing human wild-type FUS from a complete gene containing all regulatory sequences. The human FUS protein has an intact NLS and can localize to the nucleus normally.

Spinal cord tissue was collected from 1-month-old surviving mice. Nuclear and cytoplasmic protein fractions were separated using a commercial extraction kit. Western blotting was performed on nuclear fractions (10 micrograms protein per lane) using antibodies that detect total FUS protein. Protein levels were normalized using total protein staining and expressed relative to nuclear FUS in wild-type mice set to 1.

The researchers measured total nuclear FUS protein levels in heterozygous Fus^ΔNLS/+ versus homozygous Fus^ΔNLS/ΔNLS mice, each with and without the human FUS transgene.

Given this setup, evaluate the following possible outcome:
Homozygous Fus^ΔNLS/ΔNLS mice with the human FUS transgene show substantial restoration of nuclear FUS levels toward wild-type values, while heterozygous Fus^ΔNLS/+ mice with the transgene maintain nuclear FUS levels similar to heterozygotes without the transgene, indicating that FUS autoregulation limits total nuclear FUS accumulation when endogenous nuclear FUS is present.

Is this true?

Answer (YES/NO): YES